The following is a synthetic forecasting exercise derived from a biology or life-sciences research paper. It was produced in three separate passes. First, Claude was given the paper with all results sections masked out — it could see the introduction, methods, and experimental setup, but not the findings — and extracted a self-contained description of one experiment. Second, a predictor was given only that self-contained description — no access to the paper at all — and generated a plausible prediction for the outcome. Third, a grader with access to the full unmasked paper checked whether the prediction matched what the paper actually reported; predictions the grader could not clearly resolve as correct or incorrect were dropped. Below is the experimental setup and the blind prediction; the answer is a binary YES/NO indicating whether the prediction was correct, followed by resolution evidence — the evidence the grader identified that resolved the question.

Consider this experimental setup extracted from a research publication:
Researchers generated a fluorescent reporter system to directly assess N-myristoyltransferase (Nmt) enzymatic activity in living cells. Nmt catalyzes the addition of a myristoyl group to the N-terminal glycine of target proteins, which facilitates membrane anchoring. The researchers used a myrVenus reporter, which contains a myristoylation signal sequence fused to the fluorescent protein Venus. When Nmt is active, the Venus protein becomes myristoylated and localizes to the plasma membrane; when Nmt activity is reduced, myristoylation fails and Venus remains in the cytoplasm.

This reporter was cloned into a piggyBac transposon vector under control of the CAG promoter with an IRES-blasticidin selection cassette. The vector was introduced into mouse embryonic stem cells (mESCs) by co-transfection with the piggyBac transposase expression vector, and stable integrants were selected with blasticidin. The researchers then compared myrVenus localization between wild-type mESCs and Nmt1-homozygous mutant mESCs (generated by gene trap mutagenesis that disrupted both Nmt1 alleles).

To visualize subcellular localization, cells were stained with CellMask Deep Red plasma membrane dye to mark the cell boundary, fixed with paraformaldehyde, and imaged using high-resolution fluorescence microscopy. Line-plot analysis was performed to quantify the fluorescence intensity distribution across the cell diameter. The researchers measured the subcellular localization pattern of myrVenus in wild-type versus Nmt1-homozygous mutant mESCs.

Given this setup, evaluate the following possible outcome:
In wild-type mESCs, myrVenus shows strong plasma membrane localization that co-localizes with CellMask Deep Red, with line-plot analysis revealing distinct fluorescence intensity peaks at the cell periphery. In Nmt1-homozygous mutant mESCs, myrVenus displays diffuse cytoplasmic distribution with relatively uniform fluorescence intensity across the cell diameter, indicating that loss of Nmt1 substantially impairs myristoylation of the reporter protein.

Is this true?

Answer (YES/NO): NO